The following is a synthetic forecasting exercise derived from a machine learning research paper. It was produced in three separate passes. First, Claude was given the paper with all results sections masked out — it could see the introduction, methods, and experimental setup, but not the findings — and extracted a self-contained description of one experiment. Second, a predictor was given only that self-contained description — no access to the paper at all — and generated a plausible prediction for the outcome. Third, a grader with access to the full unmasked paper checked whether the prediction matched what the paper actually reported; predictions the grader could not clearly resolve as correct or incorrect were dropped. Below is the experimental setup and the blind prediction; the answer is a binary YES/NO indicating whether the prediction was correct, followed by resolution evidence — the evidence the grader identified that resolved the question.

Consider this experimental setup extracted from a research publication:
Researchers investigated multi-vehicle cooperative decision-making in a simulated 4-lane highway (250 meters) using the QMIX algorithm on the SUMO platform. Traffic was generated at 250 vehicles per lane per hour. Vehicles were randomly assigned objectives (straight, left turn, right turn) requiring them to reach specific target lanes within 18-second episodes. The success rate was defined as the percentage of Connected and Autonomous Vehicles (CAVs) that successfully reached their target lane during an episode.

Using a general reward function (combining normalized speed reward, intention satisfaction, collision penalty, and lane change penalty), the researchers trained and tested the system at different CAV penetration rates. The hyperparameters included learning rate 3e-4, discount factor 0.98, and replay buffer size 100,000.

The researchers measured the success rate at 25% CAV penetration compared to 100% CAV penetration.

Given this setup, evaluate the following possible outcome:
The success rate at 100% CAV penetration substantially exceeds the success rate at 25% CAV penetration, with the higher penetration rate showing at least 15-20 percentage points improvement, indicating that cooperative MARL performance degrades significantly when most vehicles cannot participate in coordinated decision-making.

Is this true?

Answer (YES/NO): NO